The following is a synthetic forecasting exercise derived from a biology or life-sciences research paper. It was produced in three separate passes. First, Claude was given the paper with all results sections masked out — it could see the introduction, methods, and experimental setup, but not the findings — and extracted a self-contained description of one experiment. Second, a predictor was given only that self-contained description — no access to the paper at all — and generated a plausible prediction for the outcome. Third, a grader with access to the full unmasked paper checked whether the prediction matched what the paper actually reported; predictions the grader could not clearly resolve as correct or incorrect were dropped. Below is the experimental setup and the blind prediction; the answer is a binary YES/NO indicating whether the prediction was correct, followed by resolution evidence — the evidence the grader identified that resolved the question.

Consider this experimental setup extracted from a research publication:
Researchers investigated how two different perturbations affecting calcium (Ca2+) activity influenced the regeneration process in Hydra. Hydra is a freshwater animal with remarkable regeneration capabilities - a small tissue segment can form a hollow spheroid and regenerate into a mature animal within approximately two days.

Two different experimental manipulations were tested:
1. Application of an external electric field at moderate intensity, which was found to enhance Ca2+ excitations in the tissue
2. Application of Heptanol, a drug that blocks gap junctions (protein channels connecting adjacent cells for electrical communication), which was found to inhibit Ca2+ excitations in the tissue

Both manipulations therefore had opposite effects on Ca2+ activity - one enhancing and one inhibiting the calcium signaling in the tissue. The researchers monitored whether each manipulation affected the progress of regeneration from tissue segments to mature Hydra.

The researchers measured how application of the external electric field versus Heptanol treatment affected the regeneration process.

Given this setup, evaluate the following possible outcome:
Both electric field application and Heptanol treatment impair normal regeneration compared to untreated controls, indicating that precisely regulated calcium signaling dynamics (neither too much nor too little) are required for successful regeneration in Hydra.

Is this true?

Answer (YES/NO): YES